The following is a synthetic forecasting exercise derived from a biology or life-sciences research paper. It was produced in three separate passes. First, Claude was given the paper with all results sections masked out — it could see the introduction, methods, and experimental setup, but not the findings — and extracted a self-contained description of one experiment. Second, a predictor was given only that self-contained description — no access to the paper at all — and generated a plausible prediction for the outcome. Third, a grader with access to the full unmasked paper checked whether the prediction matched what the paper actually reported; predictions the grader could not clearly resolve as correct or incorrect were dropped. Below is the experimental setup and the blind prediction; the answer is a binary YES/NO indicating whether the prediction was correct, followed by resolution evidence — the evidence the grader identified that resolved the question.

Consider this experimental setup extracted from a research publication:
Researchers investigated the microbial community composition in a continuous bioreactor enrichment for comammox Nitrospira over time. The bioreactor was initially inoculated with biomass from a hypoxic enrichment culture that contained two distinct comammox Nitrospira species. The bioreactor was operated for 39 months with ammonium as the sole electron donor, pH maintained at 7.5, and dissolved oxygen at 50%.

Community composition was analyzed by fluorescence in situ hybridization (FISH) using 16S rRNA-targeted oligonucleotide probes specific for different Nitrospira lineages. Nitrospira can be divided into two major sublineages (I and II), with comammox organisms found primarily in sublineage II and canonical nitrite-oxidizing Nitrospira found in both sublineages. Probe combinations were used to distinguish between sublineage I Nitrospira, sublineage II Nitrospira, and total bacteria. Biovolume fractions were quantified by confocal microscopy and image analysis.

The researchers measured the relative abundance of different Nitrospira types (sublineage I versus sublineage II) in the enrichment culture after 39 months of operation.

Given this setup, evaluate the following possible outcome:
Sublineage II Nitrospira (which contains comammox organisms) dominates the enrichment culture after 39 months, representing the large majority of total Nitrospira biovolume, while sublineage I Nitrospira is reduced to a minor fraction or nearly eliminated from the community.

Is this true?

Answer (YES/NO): YES